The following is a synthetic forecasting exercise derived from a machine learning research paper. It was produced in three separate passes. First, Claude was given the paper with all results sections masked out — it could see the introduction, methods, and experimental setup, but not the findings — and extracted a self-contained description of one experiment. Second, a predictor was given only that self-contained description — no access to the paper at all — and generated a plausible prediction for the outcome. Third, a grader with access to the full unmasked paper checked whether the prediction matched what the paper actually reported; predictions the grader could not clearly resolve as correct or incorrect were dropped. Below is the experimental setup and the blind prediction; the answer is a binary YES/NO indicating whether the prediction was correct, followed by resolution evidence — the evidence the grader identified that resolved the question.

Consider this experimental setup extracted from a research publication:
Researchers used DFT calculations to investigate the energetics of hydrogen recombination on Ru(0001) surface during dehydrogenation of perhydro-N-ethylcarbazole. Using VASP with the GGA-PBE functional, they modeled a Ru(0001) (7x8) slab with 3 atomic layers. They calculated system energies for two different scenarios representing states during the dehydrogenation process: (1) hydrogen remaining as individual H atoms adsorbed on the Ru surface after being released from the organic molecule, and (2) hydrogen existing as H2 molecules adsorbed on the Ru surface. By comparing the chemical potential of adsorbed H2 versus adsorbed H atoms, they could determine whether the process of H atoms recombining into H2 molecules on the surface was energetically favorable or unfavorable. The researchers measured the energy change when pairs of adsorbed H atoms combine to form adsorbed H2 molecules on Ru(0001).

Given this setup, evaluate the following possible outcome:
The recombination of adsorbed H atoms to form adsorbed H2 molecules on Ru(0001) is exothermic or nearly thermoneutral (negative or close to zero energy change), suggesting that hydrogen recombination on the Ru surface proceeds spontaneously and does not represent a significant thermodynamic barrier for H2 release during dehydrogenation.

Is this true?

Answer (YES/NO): NO